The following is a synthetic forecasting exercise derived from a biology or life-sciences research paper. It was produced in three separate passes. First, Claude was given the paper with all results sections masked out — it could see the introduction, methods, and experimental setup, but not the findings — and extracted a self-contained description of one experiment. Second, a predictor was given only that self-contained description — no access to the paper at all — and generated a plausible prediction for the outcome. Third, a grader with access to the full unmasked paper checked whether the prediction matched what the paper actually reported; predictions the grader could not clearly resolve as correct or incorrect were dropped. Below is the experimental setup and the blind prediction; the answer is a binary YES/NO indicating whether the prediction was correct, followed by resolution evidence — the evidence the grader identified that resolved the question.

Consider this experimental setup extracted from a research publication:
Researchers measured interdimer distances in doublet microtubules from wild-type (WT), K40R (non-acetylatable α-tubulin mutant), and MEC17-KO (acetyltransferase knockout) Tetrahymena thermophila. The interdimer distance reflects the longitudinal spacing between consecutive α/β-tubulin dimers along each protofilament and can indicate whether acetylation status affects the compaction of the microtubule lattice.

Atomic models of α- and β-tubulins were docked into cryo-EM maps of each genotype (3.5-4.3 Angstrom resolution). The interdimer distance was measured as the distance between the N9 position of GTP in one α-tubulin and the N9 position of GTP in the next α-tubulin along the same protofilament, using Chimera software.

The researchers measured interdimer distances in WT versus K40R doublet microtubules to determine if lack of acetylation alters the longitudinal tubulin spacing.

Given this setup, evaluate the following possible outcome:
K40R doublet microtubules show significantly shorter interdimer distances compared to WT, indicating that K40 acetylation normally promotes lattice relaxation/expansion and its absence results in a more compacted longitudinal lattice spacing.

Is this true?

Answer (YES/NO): NO